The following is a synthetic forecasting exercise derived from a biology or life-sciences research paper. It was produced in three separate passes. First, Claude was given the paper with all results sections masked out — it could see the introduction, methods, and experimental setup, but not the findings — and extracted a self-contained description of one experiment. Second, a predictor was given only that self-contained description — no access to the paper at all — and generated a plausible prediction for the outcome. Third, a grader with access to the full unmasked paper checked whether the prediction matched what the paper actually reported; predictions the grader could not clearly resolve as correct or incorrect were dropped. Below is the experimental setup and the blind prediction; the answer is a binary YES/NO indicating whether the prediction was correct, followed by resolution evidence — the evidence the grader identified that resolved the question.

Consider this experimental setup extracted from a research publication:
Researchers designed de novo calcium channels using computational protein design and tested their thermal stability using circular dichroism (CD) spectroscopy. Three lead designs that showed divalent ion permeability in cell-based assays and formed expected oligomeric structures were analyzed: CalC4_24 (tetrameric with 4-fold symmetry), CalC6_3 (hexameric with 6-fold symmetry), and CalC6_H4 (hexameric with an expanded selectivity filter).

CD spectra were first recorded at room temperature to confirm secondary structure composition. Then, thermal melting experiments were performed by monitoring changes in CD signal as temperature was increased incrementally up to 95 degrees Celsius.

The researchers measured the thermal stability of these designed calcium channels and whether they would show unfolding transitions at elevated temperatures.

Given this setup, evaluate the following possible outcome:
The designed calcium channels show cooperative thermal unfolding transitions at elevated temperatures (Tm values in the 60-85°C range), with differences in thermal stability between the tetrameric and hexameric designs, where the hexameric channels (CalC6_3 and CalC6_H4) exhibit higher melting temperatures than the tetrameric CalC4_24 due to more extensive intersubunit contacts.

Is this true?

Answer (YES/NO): NO